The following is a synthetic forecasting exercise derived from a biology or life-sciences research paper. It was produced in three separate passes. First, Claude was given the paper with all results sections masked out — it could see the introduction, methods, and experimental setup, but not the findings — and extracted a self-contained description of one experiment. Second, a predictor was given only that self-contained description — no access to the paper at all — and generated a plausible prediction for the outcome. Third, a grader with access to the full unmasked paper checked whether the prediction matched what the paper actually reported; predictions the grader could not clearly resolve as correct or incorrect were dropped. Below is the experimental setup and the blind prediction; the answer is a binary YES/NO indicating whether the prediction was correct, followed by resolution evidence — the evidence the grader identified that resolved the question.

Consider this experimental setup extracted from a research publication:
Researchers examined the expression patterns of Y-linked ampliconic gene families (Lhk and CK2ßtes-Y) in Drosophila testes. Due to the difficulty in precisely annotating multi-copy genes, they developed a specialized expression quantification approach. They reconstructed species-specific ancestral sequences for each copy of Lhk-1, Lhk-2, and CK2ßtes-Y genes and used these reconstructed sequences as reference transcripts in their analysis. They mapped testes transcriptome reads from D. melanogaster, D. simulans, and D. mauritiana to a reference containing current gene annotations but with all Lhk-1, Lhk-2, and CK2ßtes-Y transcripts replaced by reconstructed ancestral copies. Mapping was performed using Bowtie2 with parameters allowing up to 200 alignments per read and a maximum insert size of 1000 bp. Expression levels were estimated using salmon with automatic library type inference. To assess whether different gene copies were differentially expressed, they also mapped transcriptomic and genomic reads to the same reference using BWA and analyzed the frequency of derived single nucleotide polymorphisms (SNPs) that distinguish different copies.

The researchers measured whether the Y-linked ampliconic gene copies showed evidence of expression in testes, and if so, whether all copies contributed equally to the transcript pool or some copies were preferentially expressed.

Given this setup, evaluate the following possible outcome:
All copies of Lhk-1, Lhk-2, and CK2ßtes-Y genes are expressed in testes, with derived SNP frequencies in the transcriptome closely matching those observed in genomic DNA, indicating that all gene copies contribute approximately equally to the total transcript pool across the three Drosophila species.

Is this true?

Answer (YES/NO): NO